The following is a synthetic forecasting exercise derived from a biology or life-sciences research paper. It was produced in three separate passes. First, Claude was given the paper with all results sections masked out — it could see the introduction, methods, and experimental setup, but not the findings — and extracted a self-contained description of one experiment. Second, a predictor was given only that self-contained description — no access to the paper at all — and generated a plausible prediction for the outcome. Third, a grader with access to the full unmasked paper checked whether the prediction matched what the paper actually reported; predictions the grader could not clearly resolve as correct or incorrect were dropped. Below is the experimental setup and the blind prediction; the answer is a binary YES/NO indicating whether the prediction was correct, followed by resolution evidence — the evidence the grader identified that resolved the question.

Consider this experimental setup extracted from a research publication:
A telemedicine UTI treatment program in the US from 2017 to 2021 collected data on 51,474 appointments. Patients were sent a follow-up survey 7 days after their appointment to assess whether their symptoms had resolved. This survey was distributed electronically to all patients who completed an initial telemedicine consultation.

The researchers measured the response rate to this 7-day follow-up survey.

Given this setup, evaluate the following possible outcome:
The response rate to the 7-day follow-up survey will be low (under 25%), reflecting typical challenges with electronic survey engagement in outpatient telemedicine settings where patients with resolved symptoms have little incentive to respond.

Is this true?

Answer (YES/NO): YES